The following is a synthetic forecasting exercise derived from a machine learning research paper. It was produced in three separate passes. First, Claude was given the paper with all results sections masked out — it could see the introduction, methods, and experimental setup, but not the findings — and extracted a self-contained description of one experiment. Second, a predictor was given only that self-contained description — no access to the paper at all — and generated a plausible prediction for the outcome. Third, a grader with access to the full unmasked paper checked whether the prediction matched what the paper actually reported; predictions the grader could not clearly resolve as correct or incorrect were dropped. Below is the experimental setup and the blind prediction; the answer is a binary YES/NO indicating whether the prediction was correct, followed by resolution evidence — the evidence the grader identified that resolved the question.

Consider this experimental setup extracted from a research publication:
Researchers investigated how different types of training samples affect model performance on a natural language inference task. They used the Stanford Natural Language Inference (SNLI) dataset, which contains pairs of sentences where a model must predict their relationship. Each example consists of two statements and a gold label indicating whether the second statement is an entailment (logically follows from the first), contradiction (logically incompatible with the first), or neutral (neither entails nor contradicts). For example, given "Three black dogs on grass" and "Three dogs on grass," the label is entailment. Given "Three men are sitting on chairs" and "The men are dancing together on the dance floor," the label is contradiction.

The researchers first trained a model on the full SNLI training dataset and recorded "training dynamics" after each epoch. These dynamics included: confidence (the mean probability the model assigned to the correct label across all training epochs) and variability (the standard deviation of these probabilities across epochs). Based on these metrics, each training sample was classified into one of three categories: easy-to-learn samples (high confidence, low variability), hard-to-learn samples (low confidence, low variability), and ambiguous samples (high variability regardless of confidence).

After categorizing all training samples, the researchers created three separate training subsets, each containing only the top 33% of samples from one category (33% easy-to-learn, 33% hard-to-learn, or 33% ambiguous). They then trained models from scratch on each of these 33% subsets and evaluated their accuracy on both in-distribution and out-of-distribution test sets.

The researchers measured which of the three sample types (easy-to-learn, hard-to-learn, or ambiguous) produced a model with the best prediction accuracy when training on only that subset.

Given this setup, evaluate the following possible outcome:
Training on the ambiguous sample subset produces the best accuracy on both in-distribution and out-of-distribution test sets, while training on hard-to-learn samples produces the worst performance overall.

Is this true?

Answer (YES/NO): NO